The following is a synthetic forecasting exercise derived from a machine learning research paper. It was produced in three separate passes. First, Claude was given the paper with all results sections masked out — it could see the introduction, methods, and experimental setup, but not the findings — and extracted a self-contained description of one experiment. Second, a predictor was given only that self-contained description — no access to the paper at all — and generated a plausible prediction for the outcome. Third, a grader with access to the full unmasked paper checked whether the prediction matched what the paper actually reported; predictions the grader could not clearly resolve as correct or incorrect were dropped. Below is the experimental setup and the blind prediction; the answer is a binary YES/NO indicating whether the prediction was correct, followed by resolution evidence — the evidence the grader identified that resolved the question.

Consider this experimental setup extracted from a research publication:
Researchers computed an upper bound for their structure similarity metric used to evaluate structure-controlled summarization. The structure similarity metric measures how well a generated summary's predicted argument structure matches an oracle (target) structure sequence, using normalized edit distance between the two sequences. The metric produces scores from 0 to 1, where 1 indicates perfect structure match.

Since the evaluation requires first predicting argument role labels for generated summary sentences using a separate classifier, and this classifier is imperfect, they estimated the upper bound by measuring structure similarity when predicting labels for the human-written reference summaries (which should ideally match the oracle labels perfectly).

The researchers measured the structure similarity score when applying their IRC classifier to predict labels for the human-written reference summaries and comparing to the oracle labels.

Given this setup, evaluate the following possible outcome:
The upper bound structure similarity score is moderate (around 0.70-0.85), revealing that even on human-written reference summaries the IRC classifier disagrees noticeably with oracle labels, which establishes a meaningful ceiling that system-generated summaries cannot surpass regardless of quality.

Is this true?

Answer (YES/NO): YES